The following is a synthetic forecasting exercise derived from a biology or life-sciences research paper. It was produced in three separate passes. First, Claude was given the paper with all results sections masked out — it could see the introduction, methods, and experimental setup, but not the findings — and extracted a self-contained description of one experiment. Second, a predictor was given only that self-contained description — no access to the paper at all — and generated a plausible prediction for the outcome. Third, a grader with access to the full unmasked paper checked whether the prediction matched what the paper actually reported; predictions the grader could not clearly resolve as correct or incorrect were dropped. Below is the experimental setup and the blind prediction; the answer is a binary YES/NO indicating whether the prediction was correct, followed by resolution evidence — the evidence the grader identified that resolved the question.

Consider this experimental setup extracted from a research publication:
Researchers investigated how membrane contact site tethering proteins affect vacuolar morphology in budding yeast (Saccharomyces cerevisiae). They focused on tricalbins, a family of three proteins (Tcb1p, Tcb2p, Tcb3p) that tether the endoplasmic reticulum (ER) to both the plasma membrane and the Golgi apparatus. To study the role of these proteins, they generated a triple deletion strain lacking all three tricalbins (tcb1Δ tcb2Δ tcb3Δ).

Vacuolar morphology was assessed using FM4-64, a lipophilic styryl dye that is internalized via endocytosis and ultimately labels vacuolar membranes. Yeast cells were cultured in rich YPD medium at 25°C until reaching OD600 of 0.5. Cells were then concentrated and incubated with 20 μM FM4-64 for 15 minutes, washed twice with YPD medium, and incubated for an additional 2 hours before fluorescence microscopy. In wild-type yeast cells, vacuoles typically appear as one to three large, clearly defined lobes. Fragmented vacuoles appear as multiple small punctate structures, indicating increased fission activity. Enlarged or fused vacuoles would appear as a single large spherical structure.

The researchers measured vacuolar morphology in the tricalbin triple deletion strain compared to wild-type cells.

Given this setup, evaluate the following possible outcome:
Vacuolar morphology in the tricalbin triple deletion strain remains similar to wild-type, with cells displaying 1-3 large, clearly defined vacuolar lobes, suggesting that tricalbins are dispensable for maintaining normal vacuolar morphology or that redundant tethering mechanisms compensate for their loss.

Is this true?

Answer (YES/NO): NO